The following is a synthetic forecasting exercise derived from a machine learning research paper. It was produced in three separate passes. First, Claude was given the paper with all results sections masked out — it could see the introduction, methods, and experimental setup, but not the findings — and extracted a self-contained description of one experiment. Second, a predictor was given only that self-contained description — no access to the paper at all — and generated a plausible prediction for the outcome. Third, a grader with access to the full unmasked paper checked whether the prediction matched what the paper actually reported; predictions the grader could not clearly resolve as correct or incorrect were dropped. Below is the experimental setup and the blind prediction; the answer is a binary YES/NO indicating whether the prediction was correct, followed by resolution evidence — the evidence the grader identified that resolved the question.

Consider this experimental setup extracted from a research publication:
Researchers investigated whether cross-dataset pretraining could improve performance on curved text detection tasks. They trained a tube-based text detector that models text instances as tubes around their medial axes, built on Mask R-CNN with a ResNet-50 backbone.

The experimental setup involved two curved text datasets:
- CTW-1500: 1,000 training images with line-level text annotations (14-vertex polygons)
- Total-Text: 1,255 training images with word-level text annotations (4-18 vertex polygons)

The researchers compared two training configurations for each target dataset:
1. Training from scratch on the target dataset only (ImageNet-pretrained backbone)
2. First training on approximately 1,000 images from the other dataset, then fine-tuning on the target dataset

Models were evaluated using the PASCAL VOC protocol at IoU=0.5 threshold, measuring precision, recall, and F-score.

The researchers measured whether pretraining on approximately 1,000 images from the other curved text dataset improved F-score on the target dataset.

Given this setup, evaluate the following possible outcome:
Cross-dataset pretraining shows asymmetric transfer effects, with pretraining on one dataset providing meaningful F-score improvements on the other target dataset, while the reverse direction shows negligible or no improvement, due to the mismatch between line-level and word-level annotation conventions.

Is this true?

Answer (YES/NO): NO